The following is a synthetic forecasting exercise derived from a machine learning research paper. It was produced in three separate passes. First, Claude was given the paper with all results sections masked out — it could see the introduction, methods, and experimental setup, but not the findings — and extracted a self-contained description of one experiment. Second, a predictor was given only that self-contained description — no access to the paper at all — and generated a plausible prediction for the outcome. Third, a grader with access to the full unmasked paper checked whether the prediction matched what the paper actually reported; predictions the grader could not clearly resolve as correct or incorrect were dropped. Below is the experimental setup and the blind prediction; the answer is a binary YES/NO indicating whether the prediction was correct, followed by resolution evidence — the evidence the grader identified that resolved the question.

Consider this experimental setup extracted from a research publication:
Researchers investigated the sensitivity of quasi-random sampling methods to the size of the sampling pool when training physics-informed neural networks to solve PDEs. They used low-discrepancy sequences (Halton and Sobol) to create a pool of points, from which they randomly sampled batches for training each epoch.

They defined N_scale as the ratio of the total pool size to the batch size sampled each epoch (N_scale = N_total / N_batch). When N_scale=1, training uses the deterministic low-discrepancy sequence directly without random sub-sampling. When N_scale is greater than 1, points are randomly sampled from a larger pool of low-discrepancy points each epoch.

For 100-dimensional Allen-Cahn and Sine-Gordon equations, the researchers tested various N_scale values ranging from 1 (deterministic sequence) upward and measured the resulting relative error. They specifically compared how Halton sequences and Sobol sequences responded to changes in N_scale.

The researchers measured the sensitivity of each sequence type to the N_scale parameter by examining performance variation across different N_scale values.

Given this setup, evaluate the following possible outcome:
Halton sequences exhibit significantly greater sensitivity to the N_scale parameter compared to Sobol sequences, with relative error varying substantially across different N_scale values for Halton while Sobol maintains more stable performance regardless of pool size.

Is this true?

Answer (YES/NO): YES